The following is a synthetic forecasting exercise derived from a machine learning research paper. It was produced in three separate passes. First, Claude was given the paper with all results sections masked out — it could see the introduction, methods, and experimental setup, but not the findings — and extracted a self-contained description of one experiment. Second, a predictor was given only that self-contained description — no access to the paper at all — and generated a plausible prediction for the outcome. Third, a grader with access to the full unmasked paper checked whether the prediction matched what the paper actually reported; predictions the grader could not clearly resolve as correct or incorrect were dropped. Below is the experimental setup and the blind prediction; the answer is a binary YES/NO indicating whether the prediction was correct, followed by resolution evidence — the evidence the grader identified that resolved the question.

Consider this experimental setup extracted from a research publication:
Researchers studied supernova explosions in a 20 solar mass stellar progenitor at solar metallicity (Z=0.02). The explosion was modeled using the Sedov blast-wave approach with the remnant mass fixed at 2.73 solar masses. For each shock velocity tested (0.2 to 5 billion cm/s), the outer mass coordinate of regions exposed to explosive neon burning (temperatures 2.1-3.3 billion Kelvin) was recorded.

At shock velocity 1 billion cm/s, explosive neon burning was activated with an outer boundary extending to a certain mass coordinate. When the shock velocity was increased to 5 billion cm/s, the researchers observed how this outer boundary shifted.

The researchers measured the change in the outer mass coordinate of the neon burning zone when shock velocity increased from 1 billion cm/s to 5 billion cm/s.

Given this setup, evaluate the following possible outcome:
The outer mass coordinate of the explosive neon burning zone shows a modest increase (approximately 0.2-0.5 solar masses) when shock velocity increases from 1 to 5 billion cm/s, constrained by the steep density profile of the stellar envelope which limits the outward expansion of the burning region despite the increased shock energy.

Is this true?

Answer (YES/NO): NO